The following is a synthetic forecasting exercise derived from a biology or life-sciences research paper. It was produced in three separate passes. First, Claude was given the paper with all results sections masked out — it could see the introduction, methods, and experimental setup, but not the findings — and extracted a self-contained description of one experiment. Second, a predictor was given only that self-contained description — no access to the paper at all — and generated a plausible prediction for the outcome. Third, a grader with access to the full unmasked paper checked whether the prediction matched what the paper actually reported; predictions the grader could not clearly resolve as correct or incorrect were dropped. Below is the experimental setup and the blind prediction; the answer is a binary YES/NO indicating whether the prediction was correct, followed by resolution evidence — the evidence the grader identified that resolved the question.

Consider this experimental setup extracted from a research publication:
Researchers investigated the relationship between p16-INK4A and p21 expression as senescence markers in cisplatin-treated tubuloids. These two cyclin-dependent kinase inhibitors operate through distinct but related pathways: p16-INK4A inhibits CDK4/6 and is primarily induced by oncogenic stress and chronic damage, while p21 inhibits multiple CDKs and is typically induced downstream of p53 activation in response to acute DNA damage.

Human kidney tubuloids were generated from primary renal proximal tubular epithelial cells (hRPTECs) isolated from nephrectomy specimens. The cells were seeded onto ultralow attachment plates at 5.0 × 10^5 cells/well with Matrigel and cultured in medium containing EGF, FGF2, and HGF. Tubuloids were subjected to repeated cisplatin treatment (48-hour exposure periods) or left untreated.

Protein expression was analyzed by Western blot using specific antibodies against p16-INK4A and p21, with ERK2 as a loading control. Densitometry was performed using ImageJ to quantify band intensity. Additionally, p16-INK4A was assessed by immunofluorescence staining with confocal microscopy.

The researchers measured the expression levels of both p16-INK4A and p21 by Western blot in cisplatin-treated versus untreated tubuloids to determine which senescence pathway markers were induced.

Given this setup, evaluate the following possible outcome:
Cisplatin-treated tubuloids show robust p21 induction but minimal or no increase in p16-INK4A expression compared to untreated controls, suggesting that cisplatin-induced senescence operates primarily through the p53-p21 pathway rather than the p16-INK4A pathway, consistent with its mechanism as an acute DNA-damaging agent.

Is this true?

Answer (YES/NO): NO